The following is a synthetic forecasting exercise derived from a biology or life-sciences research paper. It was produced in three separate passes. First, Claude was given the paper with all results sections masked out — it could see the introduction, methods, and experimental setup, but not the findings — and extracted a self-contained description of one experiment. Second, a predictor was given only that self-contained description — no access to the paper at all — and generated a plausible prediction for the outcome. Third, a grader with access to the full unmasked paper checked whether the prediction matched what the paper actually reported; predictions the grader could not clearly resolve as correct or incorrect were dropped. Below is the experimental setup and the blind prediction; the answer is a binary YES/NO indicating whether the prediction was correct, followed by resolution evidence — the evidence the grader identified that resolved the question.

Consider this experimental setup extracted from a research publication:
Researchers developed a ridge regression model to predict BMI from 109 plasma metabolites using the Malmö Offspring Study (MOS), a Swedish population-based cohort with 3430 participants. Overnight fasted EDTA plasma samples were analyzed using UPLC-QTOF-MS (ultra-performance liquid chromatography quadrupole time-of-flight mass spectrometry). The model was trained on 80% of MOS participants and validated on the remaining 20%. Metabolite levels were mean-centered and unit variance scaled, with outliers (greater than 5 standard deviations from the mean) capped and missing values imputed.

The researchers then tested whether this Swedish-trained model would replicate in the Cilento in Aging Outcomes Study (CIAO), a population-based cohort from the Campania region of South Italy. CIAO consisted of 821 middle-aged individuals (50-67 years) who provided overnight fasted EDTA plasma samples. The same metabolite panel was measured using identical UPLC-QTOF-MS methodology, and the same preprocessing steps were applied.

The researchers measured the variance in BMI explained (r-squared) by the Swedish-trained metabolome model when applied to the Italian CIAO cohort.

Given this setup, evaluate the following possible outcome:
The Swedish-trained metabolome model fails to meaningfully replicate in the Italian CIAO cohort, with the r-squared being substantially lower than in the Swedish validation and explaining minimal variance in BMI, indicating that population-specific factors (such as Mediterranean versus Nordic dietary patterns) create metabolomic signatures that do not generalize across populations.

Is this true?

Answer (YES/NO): NO